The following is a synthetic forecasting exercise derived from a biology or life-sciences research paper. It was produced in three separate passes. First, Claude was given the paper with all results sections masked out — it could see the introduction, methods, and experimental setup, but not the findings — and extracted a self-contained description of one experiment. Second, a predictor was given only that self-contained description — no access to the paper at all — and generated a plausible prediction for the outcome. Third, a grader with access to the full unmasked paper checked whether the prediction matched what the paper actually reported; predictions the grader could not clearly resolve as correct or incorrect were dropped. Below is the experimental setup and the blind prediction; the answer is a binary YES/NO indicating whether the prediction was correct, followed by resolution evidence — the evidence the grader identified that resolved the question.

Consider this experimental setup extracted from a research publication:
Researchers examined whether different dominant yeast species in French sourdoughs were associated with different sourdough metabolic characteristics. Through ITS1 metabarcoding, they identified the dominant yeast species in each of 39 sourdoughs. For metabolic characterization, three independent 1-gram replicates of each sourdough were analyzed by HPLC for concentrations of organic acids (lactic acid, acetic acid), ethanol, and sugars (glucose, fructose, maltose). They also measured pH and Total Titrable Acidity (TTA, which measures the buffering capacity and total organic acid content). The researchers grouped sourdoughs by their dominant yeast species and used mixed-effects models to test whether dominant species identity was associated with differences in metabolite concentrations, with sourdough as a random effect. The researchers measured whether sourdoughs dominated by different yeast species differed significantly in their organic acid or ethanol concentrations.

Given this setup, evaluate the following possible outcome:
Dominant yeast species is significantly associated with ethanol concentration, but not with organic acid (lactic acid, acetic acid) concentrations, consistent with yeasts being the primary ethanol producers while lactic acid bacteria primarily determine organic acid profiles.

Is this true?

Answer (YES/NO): NO